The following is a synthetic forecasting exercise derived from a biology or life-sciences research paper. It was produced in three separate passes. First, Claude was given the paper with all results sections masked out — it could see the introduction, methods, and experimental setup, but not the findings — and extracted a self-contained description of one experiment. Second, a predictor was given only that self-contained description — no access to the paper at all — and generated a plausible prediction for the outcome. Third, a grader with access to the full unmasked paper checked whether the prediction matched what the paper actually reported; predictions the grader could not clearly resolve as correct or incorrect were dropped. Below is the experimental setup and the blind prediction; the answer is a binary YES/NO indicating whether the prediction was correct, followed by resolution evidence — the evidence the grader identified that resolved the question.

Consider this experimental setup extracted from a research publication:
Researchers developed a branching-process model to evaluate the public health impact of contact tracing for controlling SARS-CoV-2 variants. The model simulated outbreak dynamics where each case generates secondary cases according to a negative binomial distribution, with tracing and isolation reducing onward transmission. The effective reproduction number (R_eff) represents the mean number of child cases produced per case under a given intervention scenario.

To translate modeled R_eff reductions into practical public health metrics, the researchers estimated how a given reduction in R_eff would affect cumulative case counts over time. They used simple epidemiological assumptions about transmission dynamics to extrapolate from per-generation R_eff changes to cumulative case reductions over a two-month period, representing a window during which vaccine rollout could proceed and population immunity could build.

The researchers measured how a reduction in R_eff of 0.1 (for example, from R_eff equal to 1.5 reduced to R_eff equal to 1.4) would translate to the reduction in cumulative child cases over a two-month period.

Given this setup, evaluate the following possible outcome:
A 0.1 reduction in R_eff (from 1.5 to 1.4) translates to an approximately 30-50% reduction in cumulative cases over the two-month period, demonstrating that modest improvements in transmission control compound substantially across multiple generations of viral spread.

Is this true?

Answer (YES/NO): YES